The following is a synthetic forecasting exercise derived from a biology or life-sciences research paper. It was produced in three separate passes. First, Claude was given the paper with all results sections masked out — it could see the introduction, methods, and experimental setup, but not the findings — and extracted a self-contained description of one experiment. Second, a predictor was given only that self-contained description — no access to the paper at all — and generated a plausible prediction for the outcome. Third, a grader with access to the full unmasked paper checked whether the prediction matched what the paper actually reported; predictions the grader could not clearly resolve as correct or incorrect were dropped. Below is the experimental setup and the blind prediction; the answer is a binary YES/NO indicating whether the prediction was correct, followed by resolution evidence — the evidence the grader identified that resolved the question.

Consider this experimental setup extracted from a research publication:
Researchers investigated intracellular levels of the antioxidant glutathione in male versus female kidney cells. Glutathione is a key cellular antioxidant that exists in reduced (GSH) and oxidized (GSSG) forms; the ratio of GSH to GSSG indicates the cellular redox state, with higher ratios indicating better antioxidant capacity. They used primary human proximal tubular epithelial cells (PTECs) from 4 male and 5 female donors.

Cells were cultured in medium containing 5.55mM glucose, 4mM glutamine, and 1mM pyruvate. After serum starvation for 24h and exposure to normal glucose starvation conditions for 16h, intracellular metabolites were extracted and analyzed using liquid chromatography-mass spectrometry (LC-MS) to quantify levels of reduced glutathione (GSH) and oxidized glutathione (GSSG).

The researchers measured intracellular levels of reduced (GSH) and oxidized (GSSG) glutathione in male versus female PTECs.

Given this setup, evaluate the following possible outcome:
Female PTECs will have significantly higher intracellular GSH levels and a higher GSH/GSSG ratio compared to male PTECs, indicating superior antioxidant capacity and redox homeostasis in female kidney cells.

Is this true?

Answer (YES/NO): NO